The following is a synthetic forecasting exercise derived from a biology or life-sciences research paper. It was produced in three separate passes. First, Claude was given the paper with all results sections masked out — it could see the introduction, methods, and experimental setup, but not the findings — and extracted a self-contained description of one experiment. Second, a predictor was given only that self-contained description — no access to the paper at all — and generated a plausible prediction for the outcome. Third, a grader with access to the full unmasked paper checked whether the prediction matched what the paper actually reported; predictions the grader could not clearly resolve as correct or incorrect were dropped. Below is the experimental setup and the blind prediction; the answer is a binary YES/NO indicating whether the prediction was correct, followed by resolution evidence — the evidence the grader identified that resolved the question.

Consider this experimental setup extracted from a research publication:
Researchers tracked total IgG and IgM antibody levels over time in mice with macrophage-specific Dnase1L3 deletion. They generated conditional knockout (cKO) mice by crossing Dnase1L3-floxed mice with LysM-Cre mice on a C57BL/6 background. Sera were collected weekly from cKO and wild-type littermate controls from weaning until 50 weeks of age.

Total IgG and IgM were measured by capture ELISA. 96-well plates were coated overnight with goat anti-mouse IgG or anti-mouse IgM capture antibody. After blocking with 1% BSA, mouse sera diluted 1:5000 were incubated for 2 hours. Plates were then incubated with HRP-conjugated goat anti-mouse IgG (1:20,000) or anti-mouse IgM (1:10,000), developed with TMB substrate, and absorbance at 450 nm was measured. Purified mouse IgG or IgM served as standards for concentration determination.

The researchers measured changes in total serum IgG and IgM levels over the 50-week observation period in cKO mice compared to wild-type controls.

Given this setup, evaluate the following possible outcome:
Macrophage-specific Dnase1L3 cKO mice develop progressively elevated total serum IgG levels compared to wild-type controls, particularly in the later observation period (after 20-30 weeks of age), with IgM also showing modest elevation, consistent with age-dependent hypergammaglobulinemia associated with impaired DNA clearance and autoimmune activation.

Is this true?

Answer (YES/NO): NO